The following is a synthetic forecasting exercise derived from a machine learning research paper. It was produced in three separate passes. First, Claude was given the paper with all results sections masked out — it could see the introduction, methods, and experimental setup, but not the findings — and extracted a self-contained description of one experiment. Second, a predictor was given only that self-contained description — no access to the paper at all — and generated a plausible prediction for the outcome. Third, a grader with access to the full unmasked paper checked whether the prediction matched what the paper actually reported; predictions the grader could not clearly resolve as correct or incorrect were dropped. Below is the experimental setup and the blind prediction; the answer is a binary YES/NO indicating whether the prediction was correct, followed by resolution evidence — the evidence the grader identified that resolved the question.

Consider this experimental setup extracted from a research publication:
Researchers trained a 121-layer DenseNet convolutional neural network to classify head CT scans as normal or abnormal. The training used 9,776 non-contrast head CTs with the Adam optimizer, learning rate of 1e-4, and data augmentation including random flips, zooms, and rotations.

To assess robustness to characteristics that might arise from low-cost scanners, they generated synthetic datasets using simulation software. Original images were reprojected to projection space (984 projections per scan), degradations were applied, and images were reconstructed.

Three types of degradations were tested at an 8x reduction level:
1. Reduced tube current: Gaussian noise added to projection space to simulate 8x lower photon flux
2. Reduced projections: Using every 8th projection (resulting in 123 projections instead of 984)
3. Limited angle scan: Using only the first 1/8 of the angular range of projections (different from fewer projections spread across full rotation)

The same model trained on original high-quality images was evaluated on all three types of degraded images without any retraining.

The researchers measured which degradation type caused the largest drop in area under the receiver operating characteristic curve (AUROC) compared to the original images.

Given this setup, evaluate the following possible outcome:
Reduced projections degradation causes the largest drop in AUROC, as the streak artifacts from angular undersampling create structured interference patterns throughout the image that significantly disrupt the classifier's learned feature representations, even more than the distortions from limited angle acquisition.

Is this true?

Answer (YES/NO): NO